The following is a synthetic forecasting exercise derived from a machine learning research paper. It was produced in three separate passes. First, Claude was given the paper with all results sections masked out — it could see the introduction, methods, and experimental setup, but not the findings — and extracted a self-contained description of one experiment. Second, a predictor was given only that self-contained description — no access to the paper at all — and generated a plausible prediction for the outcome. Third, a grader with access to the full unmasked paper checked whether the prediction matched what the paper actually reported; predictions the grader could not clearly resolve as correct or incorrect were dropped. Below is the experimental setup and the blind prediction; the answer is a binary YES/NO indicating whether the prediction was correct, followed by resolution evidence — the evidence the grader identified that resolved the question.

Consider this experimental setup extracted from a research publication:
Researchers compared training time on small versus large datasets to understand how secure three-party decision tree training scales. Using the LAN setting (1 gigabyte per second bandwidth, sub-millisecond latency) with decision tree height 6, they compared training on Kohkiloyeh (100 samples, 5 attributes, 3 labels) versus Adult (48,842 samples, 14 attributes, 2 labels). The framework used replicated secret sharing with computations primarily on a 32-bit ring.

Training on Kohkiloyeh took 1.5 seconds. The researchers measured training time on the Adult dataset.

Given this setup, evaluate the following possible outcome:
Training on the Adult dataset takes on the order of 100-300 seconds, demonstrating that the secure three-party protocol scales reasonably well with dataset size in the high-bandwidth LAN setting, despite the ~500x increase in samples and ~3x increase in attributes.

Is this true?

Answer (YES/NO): NO